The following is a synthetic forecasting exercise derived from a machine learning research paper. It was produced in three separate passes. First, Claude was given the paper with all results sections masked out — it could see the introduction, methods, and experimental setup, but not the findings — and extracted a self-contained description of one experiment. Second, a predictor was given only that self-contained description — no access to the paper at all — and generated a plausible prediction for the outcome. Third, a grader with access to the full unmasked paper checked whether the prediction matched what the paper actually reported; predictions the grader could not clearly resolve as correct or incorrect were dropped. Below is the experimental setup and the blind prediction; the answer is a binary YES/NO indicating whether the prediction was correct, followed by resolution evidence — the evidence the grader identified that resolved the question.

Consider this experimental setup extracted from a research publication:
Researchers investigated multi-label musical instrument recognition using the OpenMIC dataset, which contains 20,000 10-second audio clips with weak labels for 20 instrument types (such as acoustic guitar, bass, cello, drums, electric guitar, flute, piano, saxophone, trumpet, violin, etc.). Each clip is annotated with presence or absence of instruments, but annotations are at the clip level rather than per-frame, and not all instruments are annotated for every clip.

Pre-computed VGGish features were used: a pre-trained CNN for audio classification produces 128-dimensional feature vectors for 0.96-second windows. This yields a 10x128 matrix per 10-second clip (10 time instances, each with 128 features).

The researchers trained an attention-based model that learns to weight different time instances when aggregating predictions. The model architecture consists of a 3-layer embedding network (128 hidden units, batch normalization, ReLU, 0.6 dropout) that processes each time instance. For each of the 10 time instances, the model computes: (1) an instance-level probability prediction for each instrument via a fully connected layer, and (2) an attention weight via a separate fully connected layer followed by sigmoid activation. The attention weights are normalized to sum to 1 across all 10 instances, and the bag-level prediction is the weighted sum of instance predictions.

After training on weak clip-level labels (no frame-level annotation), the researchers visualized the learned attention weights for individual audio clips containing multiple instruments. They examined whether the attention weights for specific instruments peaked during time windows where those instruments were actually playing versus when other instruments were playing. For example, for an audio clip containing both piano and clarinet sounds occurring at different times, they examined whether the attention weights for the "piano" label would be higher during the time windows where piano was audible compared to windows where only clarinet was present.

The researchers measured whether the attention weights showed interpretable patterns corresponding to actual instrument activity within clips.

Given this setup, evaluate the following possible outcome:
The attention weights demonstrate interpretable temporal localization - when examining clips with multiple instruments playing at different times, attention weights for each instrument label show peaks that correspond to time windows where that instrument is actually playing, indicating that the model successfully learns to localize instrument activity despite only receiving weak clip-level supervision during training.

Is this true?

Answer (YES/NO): YES